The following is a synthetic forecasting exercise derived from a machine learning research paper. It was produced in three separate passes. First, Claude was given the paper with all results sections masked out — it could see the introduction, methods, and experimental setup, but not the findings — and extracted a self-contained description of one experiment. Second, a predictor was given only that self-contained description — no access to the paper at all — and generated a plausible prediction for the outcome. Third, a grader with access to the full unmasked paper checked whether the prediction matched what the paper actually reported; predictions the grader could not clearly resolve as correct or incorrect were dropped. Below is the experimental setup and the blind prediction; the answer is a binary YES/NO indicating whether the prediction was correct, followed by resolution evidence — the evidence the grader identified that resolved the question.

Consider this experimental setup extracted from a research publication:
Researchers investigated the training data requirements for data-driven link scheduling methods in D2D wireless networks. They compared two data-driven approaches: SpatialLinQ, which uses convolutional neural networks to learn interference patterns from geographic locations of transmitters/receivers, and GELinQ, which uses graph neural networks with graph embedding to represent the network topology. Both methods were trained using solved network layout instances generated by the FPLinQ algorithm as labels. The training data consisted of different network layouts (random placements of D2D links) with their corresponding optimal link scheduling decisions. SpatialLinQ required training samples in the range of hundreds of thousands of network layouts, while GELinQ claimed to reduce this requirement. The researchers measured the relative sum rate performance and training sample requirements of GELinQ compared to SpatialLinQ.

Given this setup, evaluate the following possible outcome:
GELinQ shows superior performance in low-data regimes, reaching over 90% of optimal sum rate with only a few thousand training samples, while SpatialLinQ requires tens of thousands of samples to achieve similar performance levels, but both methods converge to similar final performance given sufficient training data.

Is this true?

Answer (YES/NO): NO